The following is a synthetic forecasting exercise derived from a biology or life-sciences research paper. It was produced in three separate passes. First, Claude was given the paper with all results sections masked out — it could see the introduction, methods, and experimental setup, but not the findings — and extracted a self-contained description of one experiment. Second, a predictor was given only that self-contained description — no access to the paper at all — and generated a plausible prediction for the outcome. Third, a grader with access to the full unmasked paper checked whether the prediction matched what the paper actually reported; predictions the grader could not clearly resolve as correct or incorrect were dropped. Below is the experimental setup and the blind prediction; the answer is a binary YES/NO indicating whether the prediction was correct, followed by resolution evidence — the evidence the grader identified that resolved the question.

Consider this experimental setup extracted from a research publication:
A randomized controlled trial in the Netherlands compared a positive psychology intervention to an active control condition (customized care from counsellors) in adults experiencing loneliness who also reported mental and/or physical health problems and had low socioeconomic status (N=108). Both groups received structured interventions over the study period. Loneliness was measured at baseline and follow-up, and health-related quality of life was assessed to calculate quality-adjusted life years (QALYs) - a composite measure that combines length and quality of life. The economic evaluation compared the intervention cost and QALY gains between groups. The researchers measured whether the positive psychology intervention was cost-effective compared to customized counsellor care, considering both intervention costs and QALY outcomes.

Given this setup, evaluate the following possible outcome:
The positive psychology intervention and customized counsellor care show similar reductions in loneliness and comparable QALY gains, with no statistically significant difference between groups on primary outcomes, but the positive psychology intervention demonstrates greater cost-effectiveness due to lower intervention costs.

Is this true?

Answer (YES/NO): NO